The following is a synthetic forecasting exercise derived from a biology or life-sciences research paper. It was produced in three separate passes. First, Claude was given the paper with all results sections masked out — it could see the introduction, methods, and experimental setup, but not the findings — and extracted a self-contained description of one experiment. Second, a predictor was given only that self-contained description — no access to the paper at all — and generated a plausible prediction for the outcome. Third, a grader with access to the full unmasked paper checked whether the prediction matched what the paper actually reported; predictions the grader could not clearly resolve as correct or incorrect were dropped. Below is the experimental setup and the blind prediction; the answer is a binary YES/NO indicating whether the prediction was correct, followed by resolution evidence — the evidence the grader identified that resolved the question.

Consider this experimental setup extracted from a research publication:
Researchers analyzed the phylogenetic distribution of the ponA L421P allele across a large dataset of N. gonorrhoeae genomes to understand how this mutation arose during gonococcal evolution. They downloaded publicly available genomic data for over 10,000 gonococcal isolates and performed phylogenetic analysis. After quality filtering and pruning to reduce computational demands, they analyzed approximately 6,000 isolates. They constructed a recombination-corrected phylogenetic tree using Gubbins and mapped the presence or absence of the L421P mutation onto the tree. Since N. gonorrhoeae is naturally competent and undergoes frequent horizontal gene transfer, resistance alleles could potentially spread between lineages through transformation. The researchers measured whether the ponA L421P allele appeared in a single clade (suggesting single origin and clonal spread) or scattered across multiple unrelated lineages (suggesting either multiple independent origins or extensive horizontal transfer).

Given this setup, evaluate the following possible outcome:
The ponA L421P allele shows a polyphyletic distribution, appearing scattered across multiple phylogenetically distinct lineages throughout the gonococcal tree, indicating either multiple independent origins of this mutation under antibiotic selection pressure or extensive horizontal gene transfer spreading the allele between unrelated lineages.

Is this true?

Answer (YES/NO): YES